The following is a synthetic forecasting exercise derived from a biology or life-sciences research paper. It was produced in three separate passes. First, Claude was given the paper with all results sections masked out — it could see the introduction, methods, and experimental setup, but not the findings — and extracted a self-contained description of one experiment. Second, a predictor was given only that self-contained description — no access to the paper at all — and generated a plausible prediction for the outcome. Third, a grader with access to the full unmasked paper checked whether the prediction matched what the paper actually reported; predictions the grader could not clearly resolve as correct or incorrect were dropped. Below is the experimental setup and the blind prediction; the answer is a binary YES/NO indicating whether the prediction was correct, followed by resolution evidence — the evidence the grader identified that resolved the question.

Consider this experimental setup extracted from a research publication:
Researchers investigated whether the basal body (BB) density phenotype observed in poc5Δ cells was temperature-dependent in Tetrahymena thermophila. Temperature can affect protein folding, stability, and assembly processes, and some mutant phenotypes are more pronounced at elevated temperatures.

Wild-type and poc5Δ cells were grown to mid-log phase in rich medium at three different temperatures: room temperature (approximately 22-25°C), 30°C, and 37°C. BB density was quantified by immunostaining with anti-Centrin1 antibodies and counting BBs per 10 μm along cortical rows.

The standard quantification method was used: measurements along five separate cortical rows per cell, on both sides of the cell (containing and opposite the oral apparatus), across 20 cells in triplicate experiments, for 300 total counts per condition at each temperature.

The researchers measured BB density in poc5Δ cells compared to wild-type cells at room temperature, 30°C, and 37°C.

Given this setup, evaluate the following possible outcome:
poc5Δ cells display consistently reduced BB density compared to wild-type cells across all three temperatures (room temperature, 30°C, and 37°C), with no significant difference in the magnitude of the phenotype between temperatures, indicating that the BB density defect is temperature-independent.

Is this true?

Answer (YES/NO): NO